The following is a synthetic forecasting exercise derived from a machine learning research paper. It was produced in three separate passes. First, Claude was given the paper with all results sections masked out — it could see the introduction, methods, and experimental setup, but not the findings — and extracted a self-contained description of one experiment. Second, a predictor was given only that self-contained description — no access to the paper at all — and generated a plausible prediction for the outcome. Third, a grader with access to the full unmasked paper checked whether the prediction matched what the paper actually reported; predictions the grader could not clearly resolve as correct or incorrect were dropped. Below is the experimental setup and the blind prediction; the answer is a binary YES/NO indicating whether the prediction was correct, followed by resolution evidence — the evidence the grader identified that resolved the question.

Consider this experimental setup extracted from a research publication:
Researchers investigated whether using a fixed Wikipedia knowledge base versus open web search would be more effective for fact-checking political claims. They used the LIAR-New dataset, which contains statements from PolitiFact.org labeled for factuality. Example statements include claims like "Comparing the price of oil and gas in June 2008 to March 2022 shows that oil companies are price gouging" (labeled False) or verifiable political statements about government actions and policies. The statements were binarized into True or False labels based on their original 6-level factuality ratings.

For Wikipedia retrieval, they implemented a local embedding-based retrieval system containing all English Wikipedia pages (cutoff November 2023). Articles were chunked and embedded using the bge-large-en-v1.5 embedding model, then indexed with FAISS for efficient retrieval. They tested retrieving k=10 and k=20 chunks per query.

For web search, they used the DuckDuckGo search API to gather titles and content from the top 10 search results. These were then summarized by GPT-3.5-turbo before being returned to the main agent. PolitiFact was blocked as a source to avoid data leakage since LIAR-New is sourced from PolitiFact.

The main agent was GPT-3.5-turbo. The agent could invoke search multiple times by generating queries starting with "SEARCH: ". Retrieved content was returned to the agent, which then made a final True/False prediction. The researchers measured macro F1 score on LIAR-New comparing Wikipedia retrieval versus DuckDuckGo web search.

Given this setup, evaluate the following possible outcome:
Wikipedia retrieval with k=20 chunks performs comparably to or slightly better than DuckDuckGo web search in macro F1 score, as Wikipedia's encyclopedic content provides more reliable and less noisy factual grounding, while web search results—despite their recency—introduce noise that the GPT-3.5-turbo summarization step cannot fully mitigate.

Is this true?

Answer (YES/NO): NO